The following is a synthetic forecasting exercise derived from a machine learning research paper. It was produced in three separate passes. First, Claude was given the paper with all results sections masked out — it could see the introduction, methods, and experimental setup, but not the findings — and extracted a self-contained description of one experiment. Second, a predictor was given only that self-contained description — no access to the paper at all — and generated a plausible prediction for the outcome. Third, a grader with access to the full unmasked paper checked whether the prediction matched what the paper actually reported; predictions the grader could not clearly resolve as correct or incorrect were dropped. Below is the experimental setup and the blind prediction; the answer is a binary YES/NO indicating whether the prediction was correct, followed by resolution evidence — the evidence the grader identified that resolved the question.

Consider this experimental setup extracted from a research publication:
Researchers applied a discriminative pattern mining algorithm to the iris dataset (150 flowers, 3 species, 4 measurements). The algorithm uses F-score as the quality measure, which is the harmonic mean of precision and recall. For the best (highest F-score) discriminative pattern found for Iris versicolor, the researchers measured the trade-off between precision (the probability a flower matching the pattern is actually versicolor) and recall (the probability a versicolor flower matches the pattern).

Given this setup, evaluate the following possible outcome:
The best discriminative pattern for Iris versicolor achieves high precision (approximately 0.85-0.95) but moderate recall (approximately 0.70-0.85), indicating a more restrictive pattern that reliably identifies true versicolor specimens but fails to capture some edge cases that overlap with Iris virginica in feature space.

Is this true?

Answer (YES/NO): NO